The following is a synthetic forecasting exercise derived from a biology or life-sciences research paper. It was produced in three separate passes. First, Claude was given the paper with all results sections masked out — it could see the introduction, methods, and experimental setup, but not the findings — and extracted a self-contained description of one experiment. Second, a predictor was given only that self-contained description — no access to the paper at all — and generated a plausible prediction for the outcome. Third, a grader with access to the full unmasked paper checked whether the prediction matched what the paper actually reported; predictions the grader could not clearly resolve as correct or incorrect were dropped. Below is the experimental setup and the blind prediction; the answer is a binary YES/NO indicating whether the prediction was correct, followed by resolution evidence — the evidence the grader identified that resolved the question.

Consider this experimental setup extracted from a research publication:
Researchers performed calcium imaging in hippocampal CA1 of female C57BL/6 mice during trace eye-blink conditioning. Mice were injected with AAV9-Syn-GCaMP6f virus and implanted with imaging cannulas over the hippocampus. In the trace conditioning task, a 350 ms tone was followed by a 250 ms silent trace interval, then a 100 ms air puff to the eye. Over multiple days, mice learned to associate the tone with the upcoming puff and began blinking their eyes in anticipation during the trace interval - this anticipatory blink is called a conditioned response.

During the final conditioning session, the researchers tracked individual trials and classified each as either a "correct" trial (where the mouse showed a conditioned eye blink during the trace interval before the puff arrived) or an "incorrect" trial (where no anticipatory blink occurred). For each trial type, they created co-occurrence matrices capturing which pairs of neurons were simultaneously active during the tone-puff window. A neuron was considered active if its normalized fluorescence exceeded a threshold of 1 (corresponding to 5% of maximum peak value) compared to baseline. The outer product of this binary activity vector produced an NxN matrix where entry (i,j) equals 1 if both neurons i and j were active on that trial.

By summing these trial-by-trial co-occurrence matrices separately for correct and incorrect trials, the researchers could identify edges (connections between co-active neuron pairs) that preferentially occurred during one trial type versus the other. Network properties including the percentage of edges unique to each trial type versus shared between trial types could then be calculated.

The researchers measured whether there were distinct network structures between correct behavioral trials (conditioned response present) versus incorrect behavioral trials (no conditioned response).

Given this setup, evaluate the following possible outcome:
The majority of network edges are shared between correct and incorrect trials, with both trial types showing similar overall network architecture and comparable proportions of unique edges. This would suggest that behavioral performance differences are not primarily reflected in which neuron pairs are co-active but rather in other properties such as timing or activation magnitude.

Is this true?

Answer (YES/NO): NO